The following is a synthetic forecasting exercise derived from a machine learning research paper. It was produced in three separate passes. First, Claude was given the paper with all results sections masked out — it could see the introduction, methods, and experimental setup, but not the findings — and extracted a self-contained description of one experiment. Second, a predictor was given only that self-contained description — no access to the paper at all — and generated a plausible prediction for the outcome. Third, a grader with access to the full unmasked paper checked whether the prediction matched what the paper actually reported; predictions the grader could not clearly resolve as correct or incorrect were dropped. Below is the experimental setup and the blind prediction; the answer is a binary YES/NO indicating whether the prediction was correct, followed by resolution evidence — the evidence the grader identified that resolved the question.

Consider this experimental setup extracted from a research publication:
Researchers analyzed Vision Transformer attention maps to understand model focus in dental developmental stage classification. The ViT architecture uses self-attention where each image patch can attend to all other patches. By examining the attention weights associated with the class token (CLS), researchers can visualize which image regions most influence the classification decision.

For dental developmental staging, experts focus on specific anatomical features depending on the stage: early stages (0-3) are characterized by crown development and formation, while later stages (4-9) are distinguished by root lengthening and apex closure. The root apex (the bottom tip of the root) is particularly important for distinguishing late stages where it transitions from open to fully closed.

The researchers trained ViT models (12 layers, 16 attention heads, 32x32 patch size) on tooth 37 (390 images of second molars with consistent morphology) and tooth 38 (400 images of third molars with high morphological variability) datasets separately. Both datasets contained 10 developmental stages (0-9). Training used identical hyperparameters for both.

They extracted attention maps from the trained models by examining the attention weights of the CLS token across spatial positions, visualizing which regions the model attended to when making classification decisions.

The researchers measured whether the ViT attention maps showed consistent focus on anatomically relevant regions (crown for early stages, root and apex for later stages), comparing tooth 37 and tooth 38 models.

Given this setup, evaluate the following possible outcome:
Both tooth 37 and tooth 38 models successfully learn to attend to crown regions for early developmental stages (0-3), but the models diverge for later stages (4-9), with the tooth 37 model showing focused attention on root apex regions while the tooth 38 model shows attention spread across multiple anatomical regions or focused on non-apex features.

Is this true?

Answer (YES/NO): NO